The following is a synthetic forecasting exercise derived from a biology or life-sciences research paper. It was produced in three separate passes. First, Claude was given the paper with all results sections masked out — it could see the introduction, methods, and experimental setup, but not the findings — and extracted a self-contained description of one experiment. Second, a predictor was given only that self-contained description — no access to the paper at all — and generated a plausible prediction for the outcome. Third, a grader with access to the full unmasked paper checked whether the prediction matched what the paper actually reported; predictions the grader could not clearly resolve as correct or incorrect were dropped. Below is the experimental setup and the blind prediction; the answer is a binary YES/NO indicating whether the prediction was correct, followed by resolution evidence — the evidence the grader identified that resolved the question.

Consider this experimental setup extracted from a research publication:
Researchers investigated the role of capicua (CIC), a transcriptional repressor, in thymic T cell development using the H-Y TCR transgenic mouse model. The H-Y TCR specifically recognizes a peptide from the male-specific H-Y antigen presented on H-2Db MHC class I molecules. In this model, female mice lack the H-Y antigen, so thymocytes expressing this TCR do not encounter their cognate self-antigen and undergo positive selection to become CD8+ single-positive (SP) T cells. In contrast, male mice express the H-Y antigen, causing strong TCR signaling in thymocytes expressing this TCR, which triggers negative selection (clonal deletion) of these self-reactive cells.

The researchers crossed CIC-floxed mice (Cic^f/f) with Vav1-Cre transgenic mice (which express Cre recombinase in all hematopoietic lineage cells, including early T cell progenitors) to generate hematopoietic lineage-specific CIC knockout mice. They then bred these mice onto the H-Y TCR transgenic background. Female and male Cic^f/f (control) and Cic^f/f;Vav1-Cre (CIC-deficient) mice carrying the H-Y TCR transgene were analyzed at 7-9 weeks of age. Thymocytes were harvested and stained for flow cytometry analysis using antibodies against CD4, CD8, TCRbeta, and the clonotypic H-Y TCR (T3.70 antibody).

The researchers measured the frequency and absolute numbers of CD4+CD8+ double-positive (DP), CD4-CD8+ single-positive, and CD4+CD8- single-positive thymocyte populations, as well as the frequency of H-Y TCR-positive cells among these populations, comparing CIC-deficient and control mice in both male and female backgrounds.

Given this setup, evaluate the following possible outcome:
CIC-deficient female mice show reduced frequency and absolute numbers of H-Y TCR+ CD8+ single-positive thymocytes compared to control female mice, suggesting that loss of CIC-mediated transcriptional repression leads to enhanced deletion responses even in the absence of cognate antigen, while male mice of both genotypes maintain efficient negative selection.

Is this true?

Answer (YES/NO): NO